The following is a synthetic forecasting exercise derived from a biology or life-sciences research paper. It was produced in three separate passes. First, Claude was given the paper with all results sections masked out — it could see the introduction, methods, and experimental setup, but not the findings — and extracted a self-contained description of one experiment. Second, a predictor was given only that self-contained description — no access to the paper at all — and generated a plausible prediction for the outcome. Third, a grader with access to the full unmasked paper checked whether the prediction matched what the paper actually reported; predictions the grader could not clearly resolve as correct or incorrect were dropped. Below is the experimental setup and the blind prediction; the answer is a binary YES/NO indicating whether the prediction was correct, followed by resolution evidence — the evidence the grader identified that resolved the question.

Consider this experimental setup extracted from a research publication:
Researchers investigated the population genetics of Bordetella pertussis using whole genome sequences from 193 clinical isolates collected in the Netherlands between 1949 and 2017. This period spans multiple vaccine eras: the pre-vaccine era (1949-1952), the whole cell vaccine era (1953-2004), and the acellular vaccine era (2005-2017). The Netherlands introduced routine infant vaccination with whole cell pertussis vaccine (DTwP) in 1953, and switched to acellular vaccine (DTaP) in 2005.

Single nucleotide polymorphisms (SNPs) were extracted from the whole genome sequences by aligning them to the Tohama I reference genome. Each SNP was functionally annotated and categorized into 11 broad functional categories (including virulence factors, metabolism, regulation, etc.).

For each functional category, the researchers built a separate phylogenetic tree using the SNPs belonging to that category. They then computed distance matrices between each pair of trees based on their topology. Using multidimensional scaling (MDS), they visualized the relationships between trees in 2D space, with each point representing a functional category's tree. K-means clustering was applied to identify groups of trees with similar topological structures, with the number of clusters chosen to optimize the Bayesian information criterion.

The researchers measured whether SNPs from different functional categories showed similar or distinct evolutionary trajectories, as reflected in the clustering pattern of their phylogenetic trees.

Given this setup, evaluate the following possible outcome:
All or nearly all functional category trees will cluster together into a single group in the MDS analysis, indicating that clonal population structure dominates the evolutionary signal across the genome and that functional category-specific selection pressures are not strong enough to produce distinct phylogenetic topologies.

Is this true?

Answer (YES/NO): NO